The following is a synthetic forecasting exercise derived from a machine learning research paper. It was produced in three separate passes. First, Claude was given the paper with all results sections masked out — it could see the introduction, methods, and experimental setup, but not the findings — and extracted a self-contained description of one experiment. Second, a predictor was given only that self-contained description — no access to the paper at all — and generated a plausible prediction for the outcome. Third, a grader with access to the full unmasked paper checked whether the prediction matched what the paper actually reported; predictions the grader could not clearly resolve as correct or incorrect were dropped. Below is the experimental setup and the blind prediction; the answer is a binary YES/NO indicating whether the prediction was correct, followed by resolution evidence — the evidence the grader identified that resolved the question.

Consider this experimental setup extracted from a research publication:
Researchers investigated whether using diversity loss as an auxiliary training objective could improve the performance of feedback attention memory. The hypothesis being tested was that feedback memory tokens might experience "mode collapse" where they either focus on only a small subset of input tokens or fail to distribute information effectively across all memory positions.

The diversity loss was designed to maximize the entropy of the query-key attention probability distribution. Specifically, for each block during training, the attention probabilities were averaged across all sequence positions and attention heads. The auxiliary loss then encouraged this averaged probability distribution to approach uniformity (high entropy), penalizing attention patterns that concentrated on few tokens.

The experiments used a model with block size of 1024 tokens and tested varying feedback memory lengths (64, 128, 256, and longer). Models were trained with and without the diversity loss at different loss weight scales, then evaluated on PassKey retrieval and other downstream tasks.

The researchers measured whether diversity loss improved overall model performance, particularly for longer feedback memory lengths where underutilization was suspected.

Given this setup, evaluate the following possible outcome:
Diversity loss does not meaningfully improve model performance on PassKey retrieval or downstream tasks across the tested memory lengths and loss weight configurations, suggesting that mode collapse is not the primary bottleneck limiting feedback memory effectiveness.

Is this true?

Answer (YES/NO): YES